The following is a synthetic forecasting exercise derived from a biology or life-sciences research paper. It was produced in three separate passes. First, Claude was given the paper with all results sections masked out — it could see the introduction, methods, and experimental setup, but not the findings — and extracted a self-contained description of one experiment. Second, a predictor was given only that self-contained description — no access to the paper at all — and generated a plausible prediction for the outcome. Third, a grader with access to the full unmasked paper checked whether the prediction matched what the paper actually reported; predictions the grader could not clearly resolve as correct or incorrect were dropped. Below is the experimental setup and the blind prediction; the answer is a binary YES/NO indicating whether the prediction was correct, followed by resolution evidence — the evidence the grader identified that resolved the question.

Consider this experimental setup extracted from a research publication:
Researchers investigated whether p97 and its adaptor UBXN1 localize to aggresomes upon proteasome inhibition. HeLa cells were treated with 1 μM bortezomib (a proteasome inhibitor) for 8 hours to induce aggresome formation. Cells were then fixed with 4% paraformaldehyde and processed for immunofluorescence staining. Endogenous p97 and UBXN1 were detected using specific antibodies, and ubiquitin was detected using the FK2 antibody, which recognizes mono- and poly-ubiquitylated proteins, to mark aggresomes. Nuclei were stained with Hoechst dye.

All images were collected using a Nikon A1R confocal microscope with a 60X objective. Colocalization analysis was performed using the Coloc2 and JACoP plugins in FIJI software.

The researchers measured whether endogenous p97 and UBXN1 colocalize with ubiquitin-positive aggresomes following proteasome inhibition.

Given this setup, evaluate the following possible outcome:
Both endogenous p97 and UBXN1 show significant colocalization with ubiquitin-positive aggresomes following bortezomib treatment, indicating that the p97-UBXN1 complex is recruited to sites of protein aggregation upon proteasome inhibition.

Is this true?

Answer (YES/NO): YES